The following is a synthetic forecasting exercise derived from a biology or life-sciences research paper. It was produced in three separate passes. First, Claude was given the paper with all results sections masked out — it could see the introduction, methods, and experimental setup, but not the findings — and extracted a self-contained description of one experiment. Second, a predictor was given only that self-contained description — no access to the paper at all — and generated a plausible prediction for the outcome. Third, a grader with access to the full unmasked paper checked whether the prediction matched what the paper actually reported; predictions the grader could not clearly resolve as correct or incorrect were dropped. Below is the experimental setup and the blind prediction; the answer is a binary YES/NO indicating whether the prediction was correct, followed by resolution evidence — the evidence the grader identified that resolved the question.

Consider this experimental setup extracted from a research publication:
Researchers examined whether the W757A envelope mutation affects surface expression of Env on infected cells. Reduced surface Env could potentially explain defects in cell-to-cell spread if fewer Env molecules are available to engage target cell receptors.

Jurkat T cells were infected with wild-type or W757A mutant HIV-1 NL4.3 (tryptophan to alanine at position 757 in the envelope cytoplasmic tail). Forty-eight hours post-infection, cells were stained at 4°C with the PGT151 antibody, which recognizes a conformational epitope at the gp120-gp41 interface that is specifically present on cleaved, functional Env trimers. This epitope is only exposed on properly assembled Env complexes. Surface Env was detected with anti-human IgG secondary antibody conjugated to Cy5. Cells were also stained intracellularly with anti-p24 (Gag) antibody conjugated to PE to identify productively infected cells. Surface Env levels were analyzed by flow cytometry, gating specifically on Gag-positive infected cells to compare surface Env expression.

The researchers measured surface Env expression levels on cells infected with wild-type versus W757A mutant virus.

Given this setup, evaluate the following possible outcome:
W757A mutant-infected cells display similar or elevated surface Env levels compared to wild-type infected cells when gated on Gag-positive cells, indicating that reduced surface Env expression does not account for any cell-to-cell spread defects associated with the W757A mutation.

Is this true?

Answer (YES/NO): YES